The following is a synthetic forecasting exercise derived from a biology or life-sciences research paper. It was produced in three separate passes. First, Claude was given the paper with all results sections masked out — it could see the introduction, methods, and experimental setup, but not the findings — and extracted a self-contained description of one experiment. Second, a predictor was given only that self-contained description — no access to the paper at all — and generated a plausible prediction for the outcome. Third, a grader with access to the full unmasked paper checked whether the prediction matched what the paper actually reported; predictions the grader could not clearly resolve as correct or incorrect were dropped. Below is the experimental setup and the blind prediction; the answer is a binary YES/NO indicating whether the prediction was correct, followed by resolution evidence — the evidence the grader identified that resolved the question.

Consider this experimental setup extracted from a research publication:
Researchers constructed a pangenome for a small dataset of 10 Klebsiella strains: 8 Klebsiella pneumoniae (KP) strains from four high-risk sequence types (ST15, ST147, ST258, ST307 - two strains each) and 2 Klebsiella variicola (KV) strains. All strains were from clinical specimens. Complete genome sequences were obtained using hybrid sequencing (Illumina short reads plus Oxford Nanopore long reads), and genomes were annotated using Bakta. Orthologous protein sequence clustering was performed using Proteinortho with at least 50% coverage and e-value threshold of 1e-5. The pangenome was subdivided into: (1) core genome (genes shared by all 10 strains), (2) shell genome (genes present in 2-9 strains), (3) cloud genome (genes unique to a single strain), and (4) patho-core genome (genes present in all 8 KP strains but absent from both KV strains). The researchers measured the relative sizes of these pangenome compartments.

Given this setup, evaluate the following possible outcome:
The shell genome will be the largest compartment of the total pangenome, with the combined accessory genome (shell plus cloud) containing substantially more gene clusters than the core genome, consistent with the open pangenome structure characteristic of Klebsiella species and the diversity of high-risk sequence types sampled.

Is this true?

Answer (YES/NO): NO